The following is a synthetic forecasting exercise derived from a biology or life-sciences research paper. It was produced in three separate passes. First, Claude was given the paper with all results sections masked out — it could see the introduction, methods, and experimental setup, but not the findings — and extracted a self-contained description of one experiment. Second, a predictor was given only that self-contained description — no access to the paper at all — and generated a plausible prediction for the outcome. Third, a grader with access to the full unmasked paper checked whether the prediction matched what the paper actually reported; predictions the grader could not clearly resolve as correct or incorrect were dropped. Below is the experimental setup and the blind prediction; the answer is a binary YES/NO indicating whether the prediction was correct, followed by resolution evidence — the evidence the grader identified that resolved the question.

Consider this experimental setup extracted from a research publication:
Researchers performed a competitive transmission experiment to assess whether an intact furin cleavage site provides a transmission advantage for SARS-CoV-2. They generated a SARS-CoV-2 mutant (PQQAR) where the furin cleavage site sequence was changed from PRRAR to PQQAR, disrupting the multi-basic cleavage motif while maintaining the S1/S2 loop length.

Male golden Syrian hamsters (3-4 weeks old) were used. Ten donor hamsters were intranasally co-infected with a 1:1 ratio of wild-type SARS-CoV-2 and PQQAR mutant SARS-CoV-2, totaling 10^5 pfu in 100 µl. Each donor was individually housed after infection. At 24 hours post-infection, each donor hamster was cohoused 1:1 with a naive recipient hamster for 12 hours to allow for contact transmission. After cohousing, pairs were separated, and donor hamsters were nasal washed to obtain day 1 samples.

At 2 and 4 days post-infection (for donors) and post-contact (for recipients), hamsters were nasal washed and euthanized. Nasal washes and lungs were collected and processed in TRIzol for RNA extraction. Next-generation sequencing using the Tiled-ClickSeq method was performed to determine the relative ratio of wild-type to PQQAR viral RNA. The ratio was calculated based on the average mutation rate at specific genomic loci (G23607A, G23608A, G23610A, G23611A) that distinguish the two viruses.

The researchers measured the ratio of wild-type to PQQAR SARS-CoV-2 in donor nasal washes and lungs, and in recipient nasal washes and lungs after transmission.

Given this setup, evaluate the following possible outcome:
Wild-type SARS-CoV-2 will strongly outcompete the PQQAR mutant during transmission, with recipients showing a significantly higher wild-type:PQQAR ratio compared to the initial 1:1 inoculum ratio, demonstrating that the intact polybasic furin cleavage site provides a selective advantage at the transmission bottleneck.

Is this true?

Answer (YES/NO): YES